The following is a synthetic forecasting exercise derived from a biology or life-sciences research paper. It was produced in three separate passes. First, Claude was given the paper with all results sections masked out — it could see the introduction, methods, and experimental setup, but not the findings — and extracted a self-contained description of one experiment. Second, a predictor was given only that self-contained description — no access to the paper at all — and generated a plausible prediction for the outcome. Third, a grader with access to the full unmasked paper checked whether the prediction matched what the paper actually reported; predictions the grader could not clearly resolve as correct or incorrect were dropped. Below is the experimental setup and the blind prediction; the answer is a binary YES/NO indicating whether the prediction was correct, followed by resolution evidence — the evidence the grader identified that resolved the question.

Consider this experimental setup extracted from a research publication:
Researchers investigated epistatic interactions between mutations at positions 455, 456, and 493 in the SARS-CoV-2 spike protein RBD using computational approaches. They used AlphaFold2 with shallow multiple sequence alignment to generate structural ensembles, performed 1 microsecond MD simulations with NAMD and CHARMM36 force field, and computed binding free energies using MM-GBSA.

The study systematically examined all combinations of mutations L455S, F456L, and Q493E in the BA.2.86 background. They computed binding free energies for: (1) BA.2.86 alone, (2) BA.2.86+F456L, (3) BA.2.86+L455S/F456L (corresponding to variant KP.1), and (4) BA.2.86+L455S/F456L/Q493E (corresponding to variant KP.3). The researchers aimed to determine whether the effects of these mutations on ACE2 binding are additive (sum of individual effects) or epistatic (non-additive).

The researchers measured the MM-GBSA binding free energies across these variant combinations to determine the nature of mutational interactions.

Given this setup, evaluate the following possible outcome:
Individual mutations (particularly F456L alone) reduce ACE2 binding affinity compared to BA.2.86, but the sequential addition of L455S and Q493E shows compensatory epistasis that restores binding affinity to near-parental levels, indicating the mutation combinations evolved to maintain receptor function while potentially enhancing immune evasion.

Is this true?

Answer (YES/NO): NO